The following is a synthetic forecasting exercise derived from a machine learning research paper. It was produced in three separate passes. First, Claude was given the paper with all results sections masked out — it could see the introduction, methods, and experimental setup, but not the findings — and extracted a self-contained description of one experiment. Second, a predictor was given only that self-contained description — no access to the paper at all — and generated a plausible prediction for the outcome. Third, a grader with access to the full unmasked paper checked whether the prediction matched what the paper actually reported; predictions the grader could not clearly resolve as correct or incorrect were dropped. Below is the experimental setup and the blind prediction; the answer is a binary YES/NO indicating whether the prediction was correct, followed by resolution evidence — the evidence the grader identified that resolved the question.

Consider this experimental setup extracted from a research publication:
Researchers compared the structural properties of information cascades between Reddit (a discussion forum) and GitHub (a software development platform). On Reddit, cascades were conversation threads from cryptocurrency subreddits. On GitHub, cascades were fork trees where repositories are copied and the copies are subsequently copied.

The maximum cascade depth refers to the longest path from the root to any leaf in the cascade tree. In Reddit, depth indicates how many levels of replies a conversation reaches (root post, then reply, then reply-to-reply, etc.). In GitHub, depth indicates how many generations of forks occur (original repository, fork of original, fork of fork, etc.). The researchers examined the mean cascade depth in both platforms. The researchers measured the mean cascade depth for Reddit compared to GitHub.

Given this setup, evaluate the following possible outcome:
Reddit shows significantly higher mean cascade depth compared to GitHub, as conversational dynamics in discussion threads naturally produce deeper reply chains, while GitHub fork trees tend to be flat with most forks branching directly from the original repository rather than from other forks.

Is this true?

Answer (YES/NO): YES